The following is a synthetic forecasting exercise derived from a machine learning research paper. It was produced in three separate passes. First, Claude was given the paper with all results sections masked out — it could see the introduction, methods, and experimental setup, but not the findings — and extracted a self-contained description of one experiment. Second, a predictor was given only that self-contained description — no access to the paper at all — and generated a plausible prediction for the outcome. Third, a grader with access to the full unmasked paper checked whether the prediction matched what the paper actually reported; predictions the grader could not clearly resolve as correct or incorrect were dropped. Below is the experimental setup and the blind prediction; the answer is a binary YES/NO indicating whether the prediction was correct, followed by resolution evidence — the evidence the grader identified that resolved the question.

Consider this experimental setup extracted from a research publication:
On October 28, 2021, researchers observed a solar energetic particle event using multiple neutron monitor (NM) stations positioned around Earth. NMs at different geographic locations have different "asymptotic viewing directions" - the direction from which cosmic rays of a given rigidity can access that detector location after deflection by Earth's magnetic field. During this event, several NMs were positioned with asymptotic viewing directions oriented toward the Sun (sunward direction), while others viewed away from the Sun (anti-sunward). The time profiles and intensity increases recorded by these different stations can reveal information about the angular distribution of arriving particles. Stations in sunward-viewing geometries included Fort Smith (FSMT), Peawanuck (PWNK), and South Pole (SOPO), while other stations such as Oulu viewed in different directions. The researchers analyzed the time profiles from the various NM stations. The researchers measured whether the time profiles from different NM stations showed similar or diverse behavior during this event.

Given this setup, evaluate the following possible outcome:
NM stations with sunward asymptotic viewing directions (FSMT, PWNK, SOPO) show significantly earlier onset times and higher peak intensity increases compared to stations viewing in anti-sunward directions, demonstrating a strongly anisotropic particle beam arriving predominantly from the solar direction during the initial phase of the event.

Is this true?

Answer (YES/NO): NO